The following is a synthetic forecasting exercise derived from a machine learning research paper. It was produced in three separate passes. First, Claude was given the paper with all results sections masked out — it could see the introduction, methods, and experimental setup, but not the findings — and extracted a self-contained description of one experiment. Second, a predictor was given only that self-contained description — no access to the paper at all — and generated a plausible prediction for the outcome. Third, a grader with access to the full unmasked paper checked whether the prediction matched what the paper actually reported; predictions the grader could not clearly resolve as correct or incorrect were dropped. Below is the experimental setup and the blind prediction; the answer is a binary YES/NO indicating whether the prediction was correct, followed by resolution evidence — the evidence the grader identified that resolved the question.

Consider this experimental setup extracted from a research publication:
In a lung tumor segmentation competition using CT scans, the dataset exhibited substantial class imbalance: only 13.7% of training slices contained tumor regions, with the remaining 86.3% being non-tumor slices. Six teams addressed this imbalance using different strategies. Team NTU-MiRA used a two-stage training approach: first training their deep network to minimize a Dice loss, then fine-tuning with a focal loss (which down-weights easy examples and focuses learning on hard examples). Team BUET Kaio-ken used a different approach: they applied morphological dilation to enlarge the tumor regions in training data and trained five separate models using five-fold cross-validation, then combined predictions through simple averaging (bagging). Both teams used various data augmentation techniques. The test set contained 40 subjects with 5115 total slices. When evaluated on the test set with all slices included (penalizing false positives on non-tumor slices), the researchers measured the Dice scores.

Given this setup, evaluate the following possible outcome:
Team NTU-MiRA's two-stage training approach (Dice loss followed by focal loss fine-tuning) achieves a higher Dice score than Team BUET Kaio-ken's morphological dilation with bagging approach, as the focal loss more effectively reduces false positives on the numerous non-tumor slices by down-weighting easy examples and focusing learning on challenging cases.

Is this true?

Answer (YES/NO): NO